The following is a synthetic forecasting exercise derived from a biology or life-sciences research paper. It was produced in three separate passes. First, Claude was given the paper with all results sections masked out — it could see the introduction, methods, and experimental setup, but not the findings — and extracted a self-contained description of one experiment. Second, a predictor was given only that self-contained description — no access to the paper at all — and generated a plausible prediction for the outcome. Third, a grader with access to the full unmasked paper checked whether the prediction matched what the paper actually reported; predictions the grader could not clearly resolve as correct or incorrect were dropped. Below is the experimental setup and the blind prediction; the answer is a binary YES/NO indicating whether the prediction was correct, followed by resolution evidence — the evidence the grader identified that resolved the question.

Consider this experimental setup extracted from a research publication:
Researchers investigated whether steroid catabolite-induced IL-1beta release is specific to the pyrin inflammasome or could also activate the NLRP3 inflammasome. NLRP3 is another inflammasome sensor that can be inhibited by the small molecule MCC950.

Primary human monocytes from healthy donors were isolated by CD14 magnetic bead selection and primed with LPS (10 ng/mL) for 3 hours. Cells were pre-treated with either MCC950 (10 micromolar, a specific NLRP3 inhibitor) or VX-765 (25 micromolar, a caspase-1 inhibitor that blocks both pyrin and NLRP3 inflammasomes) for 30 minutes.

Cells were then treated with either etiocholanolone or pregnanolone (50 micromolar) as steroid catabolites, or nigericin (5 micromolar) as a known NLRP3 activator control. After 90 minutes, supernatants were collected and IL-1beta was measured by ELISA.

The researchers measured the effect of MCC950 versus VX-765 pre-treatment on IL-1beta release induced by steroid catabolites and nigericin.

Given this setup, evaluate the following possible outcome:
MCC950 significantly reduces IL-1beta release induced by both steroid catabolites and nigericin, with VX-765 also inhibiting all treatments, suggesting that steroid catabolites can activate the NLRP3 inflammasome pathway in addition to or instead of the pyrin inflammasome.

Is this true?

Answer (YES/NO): NO